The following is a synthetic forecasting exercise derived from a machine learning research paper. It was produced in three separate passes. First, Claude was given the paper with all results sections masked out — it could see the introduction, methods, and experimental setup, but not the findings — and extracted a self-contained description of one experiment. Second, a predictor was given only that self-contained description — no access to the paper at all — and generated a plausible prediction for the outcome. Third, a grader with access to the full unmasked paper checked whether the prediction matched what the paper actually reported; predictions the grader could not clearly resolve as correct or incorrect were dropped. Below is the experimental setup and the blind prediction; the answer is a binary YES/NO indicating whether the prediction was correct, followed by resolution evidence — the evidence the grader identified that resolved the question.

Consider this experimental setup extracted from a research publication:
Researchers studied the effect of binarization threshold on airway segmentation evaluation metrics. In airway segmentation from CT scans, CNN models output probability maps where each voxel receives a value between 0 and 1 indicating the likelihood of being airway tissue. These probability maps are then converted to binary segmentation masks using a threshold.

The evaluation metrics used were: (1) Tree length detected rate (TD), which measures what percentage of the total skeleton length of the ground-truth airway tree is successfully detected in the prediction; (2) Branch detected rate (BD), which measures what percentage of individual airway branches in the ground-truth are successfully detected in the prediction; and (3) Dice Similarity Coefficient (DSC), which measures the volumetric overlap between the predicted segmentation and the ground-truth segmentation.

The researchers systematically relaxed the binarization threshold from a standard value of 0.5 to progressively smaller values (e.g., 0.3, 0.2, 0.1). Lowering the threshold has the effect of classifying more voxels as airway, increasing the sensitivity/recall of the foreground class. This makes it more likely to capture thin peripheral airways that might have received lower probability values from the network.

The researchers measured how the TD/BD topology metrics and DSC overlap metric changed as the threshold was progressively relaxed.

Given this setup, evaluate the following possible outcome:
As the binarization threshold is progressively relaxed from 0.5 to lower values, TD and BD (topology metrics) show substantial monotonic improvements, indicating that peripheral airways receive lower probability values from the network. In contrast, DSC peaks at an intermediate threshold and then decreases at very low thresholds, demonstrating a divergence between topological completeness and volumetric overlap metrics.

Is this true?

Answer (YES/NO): NO